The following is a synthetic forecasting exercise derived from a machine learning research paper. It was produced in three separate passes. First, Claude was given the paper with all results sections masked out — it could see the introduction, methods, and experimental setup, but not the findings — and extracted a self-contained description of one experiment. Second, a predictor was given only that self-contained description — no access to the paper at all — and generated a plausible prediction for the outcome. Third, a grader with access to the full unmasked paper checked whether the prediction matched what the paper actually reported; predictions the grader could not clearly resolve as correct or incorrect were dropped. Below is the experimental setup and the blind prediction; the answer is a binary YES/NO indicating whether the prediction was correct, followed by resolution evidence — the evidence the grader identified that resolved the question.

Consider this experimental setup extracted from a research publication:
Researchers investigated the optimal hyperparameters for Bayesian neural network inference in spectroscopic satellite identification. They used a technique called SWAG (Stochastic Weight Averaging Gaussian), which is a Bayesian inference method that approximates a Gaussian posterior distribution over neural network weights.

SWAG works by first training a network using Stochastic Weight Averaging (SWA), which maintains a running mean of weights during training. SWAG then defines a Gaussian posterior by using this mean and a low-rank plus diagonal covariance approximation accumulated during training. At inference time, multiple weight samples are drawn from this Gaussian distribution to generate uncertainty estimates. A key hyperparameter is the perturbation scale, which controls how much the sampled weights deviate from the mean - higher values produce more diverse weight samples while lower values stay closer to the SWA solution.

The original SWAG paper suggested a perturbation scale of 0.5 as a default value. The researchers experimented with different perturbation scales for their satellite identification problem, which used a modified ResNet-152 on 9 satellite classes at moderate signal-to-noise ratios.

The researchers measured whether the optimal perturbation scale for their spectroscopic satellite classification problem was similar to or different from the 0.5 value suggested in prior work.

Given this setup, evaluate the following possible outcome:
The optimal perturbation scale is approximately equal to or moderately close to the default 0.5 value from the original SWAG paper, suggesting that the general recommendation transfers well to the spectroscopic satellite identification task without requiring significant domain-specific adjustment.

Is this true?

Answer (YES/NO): NO